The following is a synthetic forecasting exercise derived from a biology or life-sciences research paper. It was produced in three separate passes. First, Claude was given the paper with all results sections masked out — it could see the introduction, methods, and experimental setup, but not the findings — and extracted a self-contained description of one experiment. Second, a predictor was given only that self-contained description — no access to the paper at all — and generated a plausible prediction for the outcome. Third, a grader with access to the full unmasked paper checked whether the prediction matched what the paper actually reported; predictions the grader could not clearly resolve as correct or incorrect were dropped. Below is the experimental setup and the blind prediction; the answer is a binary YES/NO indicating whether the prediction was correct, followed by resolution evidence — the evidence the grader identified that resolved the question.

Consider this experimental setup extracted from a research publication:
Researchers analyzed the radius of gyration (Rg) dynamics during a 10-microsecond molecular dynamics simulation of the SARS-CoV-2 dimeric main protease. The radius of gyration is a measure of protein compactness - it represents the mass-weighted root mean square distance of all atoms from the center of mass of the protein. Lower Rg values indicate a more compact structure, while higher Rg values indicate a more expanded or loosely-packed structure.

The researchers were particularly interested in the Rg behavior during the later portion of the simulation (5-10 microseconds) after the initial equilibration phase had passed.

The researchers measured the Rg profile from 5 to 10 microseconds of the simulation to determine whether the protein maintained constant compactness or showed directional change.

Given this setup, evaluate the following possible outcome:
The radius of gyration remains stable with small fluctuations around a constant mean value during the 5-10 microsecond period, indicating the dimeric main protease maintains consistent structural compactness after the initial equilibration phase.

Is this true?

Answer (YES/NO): NO